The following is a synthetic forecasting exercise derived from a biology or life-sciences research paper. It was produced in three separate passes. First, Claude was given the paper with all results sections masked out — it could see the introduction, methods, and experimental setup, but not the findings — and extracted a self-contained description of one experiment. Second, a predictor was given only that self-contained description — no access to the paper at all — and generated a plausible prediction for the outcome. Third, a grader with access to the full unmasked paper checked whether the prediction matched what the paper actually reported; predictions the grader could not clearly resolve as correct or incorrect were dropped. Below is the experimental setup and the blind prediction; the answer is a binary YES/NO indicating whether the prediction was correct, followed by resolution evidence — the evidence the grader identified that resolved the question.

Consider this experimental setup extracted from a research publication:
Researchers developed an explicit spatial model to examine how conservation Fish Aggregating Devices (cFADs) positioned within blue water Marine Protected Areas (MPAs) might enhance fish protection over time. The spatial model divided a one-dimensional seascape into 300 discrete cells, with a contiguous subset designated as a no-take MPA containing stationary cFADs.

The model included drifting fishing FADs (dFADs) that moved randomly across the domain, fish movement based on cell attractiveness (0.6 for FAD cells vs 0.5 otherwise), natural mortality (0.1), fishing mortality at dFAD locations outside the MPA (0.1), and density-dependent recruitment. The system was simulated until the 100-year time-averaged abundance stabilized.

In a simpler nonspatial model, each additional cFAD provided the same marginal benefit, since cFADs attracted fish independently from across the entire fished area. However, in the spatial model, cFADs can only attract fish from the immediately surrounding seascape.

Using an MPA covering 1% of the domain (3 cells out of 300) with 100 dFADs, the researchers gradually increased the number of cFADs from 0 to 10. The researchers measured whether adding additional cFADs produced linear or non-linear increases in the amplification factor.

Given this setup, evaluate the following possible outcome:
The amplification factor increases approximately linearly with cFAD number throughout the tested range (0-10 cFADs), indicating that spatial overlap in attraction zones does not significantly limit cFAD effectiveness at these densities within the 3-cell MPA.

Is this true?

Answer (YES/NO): NO